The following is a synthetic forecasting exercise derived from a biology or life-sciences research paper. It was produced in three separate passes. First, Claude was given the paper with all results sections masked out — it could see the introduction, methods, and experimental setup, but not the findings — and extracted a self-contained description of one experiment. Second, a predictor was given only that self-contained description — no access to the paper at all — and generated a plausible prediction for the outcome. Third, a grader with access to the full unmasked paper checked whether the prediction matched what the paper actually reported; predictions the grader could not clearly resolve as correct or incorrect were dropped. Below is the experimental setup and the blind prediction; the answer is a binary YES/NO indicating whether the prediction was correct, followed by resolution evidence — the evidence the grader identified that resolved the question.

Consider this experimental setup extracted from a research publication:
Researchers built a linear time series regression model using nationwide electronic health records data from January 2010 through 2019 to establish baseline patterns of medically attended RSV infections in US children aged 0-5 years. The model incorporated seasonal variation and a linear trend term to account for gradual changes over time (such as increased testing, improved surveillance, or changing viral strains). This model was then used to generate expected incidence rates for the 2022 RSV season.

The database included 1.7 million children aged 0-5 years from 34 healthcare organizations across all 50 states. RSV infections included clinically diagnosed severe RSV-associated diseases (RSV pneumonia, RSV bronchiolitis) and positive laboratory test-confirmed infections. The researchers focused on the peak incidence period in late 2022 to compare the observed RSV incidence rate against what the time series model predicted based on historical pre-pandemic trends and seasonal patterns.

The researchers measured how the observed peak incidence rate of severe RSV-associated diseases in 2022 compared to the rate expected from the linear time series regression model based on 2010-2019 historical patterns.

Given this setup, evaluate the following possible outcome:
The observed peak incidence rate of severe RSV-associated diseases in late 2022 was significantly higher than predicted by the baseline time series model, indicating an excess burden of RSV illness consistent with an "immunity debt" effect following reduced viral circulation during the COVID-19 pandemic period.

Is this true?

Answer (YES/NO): NO